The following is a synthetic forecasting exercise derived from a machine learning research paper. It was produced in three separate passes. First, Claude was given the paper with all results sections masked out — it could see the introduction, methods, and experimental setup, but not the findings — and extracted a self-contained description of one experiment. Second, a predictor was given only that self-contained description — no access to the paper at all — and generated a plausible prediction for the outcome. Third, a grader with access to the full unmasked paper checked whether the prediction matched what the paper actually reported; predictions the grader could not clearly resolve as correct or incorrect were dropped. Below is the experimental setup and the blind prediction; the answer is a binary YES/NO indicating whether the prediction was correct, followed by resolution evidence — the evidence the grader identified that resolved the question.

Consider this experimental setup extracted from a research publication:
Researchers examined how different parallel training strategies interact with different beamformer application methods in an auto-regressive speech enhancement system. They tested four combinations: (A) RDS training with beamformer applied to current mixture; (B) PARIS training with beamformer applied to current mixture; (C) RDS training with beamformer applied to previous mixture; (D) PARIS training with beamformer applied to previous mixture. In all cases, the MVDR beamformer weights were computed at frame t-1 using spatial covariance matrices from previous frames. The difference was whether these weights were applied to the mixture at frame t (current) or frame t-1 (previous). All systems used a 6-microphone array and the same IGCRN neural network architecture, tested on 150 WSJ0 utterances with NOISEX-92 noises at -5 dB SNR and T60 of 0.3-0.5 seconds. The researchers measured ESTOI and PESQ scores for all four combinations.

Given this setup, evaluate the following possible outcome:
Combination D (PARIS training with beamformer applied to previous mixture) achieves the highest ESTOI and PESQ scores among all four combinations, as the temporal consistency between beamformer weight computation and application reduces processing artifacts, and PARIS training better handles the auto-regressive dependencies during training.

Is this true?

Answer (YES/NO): NO